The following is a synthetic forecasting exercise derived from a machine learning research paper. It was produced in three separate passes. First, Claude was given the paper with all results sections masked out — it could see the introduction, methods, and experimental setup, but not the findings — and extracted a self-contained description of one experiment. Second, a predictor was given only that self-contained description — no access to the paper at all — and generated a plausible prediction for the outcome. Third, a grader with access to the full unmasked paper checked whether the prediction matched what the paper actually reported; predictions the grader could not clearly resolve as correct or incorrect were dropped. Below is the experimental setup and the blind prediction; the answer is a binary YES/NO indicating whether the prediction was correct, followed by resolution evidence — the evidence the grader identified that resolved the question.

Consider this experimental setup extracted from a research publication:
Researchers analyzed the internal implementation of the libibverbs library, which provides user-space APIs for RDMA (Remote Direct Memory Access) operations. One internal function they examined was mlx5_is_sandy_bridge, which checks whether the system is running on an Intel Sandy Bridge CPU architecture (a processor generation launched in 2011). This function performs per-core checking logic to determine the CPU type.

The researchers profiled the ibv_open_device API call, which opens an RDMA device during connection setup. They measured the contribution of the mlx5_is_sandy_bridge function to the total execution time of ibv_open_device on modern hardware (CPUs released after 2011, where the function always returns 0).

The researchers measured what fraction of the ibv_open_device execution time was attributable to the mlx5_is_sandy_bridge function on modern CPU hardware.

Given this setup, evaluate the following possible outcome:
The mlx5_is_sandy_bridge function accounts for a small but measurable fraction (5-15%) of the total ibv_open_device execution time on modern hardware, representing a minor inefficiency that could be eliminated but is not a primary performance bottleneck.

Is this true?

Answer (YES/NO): NO